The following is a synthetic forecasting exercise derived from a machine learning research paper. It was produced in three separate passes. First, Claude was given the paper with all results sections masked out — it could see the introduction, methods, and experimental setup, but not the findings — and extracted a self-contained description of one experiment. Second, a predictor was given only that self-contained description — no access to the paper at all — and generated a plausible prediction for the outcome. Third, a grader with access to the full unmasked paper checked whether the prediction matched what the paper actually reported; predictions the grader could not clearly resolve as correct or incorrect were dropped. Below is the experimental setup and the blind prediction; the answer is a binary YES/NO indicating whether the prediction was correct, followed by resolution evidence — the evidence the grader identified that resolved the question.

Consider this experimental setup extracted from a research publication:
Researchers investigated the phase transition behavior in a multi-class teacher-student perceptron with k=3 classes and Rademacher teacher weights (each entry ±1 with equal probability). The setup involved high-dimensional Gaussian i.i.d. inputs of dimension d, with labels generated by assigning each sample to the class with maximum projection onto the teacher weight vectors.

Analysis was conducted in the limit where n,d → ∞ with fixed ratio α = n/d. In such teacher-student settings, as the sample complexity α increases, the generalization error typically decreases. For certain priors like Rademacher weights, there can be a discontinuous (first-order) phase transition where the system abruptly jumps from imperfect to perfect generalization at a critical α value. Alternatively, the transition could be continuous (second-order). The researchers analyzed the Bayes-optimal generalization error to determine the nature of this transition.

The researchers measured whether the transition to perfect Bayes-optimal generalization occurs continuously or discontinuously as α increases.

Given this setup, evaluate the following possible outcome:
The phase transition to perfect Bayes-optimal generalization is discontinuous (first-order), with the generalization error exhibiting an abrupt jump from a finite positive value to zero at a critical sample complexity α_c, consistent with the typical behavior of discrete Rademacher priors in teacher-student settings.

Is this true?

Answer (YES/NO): YES